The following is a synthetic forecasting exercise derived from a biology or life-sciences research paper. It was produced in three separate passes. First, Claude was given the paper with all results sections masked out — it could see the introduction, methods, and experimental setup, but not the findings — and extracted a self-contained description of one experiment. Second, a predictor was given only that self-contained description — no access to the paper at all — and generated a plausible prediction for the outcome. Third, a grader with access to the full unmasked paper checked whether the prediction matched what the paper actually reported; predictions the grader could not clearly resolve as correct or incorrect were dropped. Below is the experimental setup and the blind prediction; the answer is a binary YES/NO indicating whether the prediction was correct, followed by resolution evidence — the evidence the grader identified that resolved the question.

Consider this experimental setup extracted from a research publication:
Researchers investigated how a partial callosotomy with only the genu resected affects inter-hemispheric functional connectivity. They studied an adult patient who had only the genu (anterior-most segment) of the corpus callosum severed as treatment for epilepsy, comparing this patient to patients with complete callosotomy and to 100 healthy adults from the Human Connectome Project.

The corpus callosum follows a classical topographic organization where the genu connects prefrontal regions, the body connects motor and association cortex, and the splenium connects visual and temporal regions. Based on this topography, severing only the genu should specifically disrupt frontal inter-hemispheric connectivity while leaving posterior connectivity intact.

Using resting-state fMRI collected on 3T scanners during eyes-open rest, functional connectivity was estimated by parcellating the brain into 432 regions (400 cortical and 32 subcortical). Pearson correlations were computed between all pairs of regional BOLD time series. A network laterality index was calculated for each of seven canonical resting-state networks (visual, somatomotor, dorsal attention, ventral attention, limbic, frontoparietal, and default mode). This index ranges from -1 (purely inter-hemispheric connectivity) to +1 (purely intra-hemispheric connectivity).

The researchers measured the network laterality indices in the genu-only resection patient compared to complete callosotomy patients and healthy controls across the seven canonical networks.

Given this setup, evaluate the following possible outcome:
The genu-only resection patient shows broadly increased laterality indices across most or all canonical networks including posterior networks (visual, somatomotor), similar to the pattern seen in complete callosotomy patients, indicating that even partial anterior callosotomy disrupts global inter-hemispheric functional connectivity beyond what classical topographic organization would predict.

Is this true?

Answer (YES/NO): NO